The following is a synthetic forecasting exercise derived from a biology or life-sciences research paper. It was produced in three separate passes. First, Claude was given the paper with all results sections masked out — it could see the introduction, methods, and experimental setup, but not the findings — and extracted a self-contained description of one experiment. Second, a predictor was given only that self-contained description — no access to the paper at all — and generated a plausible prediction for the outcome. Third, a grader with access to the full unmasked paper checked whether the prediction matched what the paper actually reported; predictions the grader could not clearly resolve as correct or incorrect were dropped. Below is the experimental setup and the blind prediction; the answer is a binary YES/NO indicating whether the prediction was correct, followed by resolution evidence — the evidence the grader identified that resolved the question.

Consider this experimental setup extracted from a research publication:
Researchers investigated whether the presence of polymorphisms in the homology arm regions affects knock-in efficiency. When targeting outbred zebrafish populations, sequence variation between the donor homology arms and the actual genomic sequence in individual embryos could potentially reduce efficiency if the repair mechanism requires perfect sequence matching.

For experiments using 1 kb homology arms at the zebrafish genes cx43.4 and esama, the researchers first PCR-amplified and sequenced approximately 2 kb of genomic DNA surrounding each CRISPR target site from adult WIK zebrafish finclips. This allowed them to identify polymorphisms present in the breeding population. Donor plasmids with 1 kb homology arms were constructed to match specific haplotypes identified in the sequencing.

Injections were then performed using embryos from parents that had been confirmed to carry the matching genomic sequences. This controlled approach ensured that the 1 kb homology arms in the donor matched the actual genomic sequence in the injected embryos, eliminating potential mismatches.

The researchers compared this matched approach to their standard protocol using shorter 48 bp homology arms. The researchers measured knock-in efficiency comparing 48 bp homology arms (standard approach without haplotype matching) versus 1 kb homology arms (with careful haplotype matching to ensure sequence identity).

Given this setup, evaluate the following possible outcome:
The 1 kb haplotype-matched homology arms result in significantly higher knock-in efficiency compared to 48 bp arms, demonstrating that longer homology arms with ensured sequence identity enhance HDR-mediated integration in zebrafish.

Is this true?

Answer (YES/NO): NO